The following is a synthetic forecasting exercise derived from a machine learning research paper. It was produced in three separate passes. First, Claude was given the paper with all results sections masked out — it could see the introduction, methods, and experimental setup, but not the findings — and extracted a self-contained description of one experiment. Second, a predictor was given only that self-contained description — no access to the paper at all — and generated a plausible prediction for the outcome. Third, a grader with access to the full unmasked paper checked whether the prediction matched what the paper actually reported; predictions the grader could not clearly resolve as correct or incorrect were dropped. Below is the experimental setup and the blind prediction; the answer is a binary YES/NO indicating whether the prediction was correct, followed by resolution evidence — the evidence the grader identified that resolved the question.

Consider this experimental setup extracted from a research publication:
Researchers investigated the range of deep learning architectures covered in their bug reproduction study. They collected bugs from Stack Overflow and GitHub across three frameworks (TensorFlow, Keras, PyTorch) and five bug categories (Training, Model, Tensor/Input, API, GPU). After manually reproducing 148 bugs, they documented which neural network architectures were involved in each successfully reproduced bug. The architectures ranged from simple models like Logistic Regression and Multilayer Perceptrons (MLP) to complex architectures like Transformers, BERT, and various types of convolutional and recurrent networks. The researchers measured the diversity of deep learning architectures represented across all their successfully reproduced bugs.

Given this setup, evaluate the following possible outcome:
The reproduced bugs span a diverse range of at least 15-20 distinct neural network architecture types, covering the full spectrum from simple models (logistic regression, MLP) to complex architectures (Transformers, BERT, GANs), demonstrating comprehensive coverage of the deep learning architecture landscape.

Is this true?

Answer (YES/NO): NO